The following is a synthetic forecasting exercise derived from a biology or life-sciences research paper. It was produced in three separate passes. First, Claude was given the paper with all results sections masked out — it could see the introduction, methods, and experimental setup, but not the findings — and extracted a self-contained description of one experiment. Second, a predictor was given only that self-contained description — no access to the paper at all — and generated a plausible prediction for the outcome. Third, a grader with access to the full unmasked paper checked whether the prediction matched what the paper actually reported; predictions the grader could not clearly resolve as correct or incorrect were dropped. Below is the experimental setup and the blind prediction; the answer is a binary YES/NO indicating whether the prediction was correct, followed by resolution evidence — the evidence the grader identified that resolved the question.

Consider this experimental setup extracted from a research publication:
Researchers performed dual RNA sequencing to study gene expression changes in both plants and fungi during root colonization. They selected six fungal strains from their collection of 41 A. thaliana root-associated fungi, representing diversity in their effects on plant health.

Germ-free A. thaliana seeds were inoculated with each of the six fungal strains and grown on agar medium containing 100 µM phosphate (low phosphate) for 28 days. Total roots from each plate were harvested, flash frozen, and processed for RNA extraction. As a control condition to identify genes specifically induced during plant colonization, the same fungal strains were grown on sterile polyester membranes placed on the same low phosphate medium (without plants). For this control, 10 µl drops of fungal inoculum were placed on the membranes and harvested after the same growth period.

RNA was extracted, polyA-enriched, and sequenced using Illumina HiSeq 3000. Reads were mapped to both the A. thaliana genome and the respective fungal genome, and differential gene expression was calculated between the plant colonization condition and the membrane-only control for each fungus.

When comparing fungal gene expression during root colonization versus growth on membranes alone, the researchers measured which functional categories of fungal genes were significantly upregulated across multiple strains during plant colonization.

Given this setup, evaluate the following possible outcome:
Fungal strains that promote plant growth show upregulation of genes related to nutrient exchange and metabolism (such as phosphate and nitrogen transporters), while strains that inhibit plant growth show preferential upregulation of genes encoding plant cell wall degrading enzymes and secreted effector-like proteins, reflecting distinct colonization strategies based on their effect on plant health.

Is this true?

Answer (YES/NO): NO